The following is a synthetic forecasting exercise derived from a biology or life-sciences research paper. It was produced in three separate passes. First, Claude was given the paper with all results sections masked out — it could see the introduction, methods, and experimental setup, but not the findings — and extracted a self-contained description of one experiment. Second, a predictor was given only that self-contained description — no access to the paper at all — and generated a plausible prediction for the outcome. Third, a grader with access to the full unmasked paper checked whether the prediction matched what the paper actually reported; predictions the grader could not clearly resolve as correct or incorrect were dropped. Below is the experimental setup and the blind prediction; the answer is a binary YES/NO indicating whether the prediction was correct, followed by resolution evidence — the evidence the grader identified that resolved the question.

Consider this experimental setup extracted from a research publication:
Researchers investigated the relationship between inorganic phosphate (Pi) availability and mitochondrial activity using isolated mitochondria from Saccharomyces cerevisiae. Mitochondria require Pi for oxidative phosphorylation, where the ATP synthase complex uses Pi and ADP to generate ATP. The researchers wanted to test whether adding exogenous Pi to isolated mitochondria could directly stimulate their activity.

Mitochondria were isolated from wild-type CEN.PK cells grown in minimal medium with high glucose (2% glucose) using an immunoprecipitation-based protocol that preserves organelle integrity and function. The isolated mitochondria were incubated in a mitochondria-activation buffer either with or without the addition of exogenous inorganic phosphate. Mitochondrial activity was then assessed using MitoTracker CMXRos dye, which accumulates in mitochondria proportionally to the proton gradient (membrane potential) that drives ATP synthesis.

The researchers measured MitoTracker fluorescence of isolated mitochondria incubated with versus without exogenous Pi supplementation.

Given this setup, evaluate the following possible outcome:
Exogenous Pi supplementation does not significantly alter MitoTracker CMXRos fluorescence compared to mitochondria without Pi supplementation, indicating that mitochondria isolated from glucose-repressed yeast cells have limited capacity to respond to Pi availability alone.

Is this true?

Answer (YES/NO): NO